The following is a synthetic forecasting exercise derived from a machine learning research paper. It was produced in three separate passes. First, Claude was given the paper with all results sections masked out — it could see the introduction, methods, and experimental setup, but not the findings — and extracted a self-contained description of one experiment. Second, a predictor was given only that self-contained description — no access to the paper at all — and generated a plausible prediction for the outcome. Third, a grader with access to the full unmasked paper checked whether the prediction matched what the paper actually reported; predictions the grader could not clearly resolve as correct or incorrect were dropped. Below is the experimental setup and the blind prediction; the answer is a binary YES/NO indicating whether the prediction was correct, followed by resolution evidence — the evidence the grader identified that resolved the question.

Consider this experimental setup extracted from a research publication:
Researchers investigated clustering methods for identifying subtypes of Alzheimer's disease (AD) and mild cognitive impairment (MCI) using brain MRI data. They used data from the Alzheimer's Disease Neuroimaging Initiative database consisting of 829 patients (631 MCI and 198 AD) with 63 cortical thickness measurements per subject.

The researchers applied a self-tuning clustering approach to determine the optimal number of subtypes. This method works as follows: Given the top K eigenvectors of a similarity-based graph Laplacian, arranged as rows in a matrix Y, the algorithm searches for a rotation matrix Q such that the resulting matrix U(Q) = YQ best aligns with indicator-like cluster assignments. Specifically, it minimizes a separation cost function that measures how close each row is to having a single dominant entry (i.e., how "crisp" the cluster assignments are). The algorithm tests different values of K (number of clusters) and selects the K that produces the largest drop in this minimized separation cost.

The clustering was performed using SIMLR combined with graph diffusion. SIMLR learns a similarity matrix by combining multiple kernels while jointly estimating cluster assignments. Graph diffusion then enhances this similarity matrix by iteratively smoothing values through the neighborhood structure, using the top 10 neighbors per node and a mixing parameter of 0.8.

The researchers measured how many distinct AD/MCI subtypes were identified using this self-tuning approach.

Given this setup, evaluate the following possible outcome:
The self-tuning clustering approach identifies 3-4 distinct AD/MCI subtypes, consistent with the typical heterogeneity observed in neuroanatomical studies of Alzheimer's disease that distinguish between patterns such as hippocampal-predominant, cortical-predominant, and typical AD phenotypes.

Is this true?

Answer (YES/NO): NO